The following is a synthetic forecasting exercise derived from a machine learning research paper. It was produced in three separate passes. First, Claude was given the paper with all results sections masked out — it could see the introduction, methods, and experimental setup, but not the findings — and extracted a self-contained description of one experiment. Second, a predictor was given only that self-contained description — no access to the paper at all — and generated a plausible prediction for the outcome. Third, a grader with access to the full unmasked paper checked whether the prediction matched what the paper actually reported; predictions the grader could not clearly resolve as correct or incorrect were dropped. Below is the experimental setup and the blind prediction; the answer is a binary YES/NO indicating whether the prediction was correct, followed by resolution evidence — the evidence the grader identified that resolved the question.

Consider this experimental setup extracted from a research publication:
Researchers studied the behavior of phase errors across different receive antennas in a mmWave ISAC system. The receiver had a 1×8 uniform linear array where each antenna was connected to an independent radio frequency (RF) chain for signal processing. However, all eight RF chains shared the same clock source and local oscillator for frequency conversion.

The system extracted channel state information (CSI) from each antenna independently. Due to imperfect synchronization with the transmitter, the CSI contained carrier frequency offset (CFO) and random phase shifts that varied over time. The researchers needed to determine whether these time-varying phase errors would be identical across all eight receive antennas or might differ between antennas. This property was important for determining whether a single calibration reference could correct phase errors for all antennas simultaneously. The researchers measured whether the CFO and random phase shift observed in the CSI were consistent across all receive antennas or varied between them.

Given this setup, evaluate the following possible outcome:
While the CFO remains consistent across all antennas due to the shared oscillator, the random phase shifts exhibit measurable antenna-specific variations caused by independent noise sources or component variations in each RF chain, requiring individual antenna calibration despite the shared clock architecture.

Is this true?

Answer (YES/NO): NO